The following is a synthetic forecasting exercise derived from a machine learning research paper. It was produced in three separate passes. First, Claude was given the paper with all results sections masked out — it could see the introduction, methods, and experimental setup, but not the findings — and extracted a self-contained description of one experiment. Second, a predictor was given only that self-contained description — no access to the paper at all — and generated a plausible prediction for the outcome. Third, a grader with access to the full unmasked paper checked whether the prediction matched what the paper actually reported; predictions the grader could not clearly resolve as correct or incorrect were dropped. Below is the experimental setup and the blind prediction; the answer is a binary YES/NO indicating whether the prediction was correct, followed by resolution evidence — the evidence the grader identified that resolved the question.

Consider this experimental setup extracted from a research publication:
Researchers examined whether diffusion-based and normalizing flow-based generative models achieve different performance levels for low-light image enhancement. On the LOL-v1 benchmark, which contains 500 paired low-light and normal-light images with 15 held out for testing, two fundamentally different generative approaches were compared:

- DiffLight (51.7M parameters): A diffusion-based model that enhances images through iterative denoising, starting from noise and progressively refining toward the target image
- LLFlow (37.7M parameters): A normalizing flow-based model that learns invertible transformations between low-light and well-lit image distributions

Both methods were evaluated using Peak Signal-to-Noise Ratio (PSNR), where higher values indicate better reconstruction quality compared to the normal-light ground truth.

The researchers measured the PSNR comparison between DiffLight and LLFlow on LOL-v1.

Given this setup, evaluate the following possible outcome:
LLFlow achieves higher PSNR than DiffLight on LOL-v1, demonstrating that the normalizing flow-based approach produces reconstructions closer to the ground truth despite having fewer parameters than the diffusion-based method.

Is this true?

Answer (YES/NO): NO